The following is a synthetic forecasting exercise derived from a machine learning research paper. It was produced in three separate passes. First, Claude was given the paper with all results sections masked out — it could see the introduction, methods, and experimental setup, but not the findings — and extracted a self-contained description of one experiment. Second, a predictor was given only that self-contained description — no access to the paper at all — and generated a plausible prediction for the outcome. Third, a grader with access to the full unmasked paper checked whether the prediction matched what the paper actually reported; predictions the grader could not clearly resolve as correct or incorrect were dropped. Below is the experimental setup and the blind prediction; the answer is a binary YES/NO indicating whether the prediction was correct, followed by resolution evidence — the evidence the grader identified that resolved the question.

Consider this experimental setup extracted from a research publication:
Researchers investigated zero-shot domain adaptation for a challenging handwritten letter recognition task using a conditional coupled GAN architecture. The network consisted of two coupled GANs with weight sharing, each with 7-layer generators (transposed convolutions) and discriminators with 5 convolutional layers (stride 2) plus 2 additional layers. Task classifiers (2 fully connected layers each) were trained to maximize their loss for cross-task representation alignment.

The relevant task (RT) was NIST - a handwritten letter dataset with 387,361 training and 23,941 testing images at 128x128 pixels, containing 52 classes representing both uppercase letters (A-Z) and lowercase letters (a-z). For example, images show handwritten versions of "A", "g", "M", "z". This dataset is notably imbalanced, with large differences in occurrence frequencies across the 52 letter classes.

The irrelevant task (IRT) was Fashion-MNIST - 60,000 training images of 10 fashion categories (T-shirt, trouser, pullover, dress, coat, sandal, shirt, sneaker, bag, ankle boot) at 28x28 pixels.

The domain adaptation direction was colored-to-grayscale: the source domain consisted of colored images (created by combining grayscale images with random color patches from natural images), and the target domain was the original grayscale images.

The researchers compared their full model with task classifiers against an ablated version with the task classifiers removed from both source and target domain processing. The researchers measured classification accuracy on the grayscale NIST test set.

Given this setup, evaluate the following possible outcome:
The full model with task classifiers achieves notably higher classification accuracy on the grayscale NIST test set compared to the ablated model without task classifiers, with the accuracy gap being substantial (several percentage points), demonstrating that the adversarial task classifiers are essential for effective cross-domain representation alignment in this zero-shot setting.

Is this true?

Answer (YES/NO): YES